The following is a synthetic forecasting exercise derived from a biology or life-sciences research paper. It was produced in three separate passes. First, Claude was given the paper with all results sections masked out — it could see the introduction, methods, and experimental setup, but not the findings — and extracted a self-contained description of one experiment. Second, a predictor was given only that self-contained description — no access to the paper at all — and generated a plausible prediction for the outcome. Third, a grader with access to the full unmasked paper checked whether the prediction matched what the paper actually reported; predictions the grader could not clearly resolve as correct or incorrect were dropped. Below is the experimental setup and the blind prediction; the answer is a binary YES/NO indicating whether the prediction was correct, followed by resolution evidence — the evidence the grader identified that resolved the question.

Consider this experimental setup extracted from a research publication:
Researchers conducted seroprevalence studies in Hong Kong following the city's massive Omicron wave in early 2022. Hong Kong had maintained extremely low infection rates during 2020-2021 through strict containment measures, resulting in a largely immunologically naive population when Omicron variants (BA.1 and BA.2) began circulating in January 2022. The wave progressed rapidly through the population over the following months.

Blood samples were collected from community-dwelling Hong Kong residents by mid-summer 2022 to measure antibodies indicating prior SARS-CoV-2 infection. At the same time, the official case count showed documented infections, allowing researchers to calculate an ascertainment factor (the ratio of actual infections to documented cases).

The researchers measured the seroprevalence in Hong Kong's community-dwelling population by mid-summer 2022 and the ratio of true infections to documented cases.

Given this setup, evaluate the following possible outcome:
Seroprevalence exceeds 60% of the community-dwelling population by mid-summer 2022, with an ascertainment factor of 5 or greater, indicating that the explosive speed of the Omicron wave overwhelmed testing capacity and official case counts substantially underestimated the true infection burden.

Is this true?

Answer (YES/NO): NO